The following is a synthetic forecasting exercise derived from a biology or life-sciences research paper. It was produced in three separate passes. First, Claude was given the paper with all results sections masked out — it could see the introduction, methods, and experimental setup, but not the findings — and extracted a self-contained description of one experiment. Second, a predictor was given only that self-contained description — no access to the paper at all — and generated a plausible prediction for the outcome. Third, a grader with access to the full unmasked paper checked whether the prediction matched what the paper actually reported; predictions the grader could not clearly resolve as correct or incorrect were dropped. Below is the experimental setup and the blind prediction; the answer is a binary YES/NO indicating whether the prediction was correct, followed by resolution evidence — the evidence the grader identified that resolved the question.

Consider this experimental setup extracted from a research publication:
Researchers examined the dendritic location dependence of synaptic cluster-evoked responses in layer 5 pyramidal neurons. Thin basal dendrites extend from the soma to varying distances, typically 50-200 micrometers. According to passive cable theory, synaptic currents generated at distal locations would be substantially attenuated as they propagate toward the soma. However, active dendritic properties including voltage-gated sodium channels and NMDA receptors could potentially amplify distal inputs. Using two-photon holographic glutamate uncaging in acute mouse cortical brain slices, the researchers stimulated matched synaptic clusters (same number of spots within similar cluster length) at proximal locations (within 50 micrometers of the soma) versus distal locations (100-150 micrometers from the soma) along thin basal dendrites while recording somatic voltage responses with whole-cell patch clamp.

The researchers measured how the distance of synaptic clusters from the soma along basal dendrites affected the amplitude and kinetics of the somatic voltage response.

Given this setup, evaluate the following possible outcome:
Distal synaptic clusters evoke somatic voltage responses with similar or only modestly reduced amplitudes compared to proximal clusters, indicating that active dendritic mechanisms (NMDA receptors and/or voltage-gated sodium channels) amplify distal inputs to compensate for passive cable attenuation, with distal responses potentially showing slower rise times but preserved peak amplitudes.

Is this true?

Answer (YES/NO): YES